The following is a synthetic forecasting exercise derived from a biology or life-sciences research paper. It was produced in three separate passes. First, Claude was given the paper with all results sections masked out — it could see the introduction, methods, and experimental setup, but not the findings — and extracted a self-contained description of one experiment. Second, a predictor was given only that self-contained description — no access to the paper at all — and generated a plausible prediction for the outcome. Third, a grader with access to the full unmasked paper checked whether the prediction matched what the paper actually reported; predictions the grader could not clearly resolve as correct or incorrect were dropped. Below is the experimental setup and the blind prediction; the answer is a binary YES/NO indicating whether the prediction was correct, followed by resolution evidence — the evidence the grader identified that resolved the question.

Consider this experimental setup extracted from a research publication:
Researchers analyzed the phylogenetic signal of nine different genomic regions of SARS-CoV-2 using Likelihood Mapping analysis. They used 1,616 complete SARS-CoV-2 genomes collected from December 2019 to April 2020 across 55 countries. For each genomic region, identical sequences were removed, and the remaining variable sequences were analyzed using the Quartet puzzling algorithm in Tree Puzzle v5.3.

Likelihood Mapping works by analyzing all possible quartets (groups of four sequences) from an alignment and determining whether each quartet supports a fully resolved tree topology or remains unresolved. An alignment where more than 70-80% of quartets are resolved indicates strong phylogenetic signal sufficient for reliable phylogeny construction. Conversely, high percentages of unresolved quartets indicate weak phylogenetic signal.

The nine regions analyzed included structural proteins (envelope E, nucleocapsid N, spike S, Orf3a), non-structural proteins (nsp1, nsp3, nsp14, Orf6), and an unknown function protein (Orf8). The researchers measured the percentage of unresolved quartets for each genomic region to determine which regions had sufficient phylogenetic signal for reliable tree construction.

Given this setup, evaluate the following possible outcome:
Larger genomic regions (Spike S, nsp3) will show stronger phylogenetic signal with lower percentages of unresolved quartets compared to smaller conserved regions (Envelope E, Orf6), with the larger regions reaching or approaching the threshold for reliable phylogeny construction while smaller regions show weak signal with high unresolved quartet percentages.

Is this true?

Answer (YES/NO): NO